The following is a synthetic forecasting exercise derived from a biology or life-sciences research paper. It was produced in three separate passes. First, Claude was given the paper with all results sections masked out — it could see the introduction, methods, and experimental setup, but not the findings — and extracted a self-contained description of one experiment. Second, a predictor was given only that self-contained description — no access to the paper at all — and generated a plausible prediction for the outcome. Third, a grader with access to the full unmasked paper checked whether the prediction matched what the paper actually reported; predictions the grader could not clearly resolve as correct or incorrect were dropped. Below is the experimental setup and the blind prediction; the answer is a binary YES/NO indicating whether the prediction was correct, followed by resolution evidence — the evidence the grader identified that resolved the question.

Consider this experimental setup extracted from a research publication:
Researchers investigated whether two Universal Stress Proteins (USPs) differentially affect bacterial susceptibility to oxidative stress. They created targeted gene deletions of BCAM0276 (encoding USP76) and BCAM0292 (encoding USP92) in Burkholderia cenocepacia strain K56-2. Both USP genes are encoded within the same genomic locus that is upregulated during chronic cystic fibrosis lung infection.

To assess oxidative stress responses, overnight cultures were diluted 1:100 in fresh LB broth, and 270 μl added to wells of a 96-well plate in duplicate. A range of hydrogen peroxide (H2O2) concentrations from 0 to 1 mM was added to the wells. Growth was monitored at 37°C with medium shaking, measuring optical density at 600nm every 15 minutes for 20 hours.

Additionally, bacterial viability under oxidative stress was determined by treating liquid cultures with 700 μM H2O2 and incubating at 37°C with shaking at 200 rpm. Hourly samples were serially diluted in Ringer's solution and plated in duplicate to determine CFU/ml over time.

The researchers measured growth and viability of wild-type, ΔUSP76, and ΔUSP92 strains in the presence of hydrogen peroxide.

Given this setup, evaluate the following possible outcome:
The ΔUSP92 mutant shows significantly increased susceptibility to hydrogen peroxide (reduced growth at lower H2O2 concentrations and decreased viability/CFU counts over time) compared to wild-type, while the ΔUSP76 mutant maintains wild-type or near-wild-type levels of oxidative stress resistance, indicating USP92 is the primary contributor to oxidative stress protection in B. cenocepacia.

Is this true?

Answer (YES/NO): NO